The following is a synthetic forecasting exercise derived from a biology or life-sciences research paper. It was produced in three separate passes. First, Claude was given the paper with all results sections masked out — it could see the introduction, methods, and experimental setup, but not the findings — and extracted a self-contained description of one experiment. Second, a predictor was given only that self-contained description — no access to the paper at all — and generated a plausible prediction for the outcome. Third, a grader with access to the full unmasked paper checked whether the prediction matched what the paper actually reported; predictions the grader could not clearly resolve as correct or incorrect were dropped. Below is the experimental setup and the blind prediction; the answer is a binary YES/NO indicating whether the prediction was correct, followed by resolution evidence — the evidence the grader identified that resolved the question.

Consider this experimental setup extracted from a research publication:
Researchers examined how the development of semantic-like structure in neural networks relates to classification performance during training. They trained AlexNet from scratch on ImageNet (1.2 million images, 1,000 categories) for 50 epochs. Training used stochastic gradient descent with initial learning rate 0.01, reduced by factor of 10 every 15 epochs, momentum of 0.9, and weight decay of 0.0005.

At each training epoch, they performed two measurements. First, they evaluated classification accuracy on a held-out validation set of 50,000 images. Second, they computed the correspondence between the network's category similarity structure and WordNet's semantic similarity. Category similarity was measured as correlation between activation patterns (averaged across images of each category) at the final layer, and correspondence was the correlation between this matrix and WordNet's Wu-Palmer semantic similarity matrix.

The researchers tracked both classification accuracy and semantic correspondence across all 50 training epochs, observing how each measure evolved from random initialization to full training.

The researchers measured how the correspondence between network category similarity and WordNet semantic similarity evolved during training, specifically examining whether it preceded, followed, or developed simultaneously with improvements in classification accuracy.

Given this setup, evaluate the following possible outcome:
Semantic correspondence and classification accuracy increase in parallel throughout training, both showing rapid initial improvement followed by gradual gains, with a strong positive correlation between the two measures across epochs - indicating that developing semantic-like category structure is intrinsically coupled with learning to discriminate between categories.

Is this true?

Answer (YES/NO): NO